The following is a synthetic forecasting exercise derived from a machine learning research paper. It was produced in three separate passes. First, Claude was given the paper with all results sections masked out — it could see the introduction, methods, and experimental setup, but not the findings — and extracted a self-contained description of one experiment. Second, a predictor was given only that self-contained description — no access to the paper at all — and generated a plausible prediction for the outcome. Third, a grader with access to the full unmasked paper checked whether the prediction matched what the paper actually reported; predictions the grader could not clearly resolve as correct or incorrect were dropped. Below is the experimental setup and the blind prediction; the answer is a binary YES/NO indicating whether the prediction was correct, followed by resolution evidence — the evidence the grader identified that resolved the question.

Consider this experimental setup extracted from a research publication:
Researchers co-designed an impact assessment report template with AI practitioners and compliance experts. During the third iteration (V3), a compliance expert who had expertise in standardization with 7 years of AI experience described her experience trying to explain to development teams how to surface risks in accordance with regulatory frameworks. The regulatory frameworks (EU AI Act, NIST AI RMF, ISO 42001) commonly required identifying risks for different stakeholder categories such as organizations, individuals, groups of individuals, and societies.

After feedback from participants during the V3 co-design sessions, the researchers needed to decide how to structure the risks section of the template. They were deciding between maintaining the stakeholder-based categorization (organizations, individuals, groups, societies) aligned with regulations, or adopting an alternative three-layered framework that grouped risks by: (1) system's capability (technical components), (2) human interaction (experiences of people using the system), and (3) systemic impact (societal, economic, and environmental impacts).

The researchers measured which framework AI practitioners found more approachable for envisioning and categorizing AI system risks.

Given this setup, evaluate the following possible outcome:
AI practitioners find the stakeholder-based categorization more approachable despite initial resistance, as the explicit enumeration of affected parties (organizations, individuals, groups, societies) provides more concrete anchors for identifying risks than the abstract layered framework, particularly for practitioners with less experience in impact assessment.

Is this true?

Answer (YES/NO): NO